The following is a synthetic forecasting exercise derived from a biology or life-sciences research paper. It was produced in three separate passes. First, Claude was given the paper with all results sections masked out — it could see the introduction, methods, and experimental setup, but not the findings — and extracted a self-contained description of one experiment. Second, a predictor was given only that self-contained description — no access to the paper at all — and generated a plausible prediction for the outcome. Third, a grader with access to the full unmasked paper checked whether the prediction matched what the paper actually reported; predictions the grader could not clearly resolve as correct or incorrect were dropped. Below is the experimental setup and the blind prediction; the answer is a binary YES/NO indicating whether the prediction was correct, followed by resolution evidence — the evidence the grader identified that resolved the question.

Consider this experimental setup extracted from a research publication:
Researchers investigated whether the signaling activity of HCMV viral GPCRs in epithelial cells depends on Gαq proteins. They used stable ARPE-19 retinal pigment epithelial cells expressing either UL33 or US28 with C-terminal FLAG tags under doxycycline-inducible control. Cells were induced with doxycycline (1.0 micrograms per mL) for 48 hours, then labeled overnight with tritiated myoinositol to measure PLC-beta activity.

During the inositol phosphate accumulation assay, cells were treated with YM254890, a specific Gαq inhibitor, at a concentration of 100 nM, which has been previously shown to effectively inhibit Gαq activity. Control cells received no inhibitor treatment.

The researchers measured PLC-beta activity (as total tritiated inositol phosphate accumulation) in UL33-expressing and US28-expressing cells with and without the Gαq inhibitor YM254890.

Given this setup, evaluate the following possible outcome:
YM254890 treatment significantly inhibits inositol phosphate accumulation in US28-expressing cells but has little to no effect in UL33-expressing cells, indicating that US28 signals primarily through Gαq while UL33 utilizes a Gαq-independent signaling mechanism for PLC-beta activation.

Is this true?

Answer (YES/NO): NO